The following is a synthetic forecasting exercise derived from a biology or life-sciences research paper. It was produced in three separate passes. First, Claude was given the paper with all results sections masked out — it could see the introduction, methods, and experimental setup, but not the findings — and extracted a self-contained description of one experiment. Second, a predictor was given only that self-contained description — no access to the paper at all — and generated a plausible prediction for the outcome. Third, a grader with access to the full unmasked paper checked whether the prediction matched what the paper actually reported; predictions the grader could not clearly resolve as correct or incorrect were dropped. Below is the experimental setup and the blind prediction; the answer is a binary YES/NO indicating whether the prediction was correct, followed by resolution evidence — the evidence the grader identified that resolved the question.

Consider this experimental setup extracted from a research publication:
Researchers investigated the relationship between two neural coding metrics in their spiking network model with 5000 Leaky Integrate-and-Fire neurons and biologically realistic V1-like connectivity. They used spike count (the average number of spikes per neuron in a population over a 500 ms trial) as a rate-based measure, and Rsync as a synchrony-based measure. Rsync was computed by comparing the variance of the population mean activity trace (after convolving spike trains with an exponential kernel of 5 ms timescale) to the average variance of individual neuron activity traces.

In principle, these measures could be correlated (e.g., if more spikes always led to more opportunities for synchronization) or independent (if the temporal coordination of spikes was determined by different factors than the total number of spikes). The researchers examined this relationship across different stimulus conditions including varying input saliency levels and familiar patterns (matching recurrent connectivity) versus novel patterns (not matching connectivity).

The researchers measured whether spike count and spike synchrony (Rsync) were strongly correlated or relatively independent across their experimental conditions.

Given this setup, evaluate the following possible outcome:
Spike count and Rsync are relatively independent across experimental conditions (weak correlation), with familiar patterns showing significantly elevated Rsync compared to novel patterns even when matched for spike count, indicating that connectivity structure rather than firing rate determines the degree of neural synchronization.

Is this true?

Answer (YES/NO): YES